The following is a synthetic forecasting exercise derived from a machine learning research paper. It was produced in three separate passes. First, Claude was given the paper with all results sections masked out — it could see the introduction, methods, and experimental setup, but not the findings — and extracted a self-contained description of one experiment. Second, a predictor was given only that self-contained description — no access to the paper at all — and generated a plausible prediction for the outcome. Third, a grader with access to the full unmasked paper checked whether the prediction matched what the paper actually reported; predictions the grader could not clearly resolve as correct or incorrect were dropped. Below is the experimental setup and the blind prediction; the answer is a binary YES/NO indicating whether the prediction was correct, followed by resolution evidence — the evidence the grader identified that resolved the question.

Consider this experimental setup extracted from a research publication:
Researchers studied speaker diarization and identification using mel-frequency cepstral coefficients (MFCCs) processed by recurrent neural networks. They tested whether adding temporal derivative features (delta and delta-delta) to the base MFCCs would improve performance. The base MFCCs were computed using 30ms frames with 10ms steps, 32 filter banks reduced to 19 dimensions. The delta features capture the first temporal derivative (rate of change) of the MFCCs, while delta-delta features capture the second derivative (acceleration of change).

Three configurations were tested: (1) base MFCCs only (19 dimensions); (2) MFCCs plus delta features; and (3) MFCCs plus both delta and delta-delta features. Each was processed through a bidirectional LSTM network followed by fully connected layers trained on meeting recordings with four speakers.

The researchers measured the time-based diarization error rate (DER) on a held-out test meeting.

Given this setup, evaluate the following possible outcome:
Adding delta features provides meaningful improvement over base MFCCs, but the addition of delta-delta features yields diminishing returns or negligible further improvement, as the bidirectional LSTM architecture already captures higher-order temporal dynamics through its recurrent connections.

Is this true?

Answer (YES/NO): NO